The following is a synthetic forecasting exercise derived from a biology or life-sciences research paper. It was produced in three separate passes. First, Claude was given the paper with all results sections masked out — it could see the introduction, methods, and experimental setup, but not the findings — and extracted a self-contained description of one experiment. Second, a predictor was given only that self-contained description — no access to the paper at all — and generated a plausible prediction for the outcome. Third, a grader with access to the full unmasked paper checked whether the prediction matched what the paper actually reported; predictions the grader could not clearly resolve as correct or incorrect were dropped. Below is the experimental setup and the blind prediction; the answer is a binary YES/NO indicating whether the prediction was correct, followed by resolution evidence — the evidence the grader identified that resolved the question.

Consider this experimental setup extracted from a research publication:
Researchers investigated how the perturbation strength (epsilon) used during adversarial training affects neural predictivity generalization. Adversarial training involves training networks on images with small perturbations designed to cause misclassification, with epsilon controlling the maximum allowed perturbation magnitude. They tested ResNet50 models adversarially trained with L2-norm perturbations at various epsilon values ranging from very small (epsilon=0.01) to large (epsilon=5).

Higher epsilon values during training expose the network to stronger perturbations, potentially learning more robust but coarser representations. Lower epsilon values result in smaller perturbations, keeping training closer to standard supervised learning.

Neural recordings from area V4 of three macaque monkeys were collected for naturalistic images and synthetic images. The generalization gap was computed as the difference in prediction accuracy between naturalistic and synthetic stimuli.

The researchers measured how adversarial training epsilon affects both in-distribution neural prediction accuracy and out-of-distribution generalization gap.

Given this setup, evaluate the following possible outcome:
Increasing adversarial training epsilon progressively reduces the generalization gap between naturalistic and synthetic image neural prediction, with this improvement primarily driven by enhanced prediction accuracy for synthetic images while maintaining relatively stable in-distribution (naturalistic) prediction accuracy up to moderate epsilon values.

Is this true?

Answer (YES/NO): NO